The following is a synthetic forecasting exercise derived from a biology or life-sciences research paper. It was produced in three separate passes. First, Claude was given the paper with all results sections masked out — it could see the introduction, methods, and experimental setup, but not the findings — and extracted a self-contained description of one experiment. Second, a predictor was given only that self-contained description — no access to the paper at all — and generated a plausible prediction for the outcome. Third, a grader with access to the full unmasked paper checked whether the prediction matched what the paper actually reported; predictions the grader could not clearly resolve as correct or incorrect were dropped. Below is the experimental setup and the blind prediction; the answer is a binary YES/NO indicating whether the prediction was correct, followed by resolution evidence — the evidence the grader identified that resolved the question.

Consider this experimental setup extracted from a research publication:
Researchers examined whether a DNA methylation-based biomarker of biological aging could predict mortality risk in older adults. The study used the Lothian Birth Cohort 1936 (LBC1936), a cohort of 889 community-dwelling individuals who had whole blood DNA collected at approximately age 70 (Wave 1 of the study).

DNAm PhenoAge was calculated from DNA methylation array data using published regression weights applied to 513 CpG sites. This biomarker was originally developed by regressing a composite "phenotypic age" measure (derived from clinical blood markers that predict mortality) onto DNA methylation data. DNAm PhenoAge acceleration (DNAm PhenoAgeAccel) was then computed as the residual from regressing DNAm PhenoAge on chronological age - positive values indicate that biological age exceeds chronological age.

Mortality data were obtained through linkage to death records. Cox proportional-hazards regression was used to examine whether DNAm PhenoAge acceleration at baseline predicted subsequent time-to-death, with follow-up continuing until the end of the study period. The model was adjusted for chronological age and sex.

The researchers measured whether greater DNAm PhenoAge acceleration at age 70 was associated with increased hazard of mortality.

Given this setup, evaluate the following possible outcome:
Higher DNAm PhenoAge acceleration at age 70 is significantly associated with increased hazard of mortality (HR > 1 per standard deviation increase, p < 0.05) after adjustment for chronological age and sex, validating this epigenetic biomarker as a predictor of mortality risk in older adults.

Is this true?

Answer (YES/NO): YES